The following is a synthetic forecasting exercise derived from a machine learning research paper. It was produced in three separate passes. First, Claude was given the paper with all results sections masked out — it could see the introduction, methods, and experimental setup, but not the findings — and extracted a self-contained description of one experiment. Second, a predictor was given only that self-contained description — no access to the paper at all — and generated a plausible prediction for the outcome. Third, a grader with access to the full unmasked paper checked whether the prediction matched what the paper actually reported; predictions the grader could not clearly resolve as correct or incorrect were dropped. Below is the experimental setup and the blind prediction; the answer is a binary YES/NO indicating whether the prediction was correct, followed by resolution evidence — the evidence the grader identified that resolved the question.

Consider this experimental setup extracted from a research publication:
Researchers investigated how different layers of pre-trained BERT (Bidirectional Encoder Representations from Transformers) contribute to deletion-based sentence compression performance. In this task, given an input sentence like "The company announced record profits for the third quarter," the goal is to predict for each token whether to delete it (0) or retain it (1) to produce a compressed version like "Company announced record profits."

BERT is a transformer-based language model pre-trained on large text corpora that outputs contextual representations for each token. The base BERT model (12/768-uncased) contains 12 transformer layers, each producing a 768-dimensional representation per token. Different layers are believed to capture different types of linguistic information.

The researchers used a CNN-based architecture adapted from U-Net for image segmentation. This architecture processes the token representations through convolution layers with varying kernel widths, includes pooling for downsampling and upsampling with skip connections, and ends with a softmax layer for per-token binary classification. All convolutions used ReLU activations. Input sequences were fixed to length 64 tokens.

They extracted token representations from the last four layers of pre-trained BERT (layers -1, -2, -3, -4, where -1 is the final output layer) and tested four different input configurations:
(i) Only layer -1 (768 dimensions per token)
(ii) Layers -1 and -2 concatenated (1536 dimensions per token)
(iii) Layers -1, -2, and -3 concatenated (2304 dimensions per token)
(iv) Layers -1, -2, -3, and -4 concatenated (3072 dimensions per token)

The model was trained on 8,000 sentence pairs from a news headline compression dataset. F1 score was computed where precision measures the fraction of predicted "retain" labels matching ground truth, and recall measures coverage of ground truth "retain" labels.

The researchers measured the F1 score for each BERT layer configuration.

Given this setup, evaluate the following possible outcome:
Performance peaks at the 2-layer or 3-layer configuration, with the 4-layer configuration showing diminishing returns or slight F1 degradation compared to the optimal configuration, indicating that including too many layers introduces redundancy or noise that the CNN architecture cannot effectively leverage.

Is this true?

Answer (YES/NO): NO